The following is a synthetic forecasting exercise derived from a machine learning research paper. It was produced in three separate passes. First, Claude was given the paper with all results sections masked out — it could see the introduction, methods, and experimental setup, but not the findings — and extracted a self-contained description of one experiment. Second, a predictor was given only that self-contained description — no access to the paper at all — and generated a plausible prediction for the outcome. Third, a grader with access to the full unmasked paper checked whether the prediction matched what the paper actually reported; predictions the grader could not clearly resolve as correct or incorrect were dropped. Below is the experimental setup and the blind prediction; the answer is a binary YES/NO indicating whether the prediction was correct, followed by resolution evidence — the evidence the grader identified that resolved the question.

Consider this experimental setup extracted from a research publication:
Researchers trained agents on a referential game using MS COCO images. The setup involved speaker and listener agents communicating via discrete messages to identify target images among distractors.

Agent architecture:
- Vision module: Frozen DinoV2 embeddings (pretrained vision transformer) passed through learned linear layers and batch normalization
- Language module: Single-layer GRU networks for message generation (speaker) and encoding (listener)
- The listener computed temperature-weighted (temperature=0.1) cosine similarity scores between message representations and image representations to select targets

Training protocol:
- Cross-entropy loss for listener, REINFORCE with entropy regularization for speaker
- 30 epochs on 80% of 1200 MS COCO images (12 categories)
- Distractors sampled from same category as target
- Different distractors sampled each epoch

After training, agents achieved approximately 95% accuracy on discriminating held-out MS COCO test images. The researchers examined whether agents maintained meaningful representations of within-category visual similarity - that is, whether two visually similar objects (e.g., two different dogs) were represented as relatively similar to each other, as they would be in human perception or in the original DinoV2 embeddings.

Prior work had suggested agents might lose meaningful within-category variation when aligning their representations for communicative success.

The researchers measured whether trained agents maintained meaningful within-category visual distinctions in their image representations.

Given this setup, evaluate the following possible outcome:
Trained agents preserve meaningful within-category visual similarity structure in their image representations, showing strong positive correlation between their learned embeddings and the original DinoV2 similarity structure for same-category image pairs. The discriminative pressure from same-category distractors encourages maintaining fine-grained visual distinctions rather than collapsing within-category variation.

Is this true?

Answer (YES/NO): NO